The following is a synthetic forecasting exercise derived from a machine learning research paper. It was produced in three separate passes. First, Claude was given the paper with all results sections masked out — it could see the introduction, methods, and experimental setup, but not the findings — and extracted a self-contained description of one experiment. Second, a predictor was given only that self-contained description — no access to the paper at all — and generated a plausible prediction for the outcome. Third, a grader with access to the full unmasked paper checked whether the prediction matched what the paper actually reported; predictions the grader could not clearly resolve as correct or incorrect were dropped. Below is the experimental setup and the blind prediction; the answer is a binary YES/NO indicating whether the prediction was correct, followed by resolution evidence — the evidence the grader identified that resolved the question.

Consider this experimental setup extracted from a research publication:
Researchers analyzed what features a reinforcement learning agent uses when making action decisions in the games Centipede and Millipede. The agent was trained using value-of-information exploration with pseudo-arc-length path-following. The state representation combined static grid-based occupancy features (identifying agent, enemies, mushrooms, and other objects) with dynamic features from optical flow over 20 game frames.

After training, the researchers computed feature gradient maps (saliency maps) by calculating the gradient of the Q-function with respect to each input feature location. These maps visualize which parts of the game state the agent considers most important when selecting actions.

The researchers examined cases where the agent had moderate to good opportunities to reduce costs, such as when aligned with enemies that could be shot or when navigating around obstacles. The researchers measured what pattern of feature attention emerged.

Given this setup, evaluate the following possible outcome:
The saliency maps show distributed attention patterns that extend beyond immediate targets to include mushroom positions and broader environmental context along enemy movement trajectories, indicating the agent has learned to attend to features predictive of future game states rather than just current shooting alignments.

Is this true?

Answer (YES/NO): NO